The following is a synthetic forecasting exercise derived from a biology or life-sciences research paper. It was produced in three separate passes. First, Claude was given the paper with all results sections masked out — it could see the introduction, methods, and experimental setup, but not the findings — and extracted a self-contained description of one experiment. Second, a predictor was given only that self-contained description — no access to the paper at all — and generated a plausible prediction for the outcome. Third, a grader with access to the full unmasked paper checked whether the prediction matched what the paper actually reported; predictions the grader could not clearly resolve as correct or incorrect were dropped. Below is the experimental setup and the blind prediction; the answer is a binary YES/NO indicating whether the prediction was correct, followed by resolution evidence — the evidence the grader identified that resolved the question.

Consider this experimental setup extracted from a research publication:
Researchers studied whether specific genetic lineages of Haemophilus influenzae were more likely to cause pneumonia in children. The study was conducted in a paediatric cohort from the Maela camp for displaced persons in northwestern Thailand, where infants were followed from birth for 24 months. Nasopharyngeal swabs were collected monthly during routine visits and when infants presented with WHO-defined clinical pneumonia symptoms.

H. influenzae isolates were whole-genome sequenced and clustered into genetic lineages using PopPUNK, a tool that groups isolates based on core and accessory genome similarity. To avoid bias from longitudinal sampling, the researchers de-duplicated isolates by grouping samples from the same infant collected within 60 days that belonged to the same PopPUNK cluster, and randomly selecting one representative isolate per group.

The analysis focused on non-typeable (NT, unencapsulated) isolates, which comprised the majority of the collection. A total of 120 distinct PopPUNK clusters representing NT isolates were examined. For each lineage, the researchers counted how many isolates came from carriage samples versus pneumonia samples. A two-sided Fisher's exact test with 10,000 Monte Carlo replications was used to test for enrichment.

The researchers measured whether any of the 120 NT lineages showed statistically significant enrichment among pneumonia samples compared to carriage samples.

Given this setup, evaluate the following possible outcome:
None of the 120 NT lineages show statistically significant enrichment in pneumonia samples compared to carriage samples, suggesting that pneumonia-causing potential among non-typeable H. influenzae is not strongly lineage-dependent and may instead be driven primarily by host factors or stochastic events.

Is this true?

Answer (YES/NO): YES